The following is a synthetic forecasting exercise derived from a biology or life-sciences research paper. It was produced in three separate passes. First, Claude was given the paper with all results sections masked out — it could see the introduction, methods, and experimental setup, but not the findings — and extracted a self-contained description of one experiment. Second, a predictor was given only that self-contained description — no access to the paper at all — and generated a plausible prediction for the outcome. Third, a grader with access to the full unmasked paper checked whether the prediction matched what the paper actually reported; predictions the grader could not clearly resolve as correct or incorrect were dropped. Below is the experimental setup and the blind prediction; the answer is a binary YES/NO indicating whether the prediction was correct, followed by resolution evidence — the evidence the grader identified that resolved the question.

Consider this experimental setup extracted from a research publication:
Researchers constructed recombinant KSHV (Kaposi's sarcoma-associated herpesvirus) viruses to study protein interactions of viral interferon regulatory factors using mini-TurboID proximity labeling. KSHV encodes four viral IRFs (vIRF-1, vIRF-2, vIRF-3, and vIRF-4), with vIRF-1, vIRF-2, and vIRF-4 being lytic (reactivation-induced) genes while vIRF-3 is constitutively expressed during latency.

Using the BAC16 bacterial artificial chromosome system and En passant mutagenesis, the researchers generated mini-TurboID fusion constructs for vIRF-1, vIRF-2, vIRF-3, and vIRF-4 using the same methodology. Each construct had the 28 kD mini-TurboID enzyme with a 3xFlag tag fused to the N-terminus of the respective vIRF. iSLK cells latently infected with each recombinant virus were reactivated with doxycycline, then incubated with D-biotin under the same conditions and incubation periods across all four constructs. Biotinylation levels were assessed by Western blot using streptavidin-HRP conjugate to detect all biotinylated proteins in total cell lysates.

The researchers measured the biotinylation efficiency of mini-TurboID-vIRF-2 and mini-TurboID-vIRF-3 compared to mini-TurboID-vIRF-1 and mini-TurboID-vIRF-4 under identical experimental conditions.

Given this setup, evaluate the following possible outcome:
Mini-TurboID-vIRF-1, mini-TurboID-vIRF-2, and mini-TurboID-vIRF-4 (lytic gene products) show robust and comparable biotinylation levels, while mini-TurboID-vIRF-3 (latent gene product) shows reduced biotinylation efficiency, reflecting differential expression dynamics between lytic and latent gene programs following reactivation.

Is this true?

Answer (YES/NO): NO